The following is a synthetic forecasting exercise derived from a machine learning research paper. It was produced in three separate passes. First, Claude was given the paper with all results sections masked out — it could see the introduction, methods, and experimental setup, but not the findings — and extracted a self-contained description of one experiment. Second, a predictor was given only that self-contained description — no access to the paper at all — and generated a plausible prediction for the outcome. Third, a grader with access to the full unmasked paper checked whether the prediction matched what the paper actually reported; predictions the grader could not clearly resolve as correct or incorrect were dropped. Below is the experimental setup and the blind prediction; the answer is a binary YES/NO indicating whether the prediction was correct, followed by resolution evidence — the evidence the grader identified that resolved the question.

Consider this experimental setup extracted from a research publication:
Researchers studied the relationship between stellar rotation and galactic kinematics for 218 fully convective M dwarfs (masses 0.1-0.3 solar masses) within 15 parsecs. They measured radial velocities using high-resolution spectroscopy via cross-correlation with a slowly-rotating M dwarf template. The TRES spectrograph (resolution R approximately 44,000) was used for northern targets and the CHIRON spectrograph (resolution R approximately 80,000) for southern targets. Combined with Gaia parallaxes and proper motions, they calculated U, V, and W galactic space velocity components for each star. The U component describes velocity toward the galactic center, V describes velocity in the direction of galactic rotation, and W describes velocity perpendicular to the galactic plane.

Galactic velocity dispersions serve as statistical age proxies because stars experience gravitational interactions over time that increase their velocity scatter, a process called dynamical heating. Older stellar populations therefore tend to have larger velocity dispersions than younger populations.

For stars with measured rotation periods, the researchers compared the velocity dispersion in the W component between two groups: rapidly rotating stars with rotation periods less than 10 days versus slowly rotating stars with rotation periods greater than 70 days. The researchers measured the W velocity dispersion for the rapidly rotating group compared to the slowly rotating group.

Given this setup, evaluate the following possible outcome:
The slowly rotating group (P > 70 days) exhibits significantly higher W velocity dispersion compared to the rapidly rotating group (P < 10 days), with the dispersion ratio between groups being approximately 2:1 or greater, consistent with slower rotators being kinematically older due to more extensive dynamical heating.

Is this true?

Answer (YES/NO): YES